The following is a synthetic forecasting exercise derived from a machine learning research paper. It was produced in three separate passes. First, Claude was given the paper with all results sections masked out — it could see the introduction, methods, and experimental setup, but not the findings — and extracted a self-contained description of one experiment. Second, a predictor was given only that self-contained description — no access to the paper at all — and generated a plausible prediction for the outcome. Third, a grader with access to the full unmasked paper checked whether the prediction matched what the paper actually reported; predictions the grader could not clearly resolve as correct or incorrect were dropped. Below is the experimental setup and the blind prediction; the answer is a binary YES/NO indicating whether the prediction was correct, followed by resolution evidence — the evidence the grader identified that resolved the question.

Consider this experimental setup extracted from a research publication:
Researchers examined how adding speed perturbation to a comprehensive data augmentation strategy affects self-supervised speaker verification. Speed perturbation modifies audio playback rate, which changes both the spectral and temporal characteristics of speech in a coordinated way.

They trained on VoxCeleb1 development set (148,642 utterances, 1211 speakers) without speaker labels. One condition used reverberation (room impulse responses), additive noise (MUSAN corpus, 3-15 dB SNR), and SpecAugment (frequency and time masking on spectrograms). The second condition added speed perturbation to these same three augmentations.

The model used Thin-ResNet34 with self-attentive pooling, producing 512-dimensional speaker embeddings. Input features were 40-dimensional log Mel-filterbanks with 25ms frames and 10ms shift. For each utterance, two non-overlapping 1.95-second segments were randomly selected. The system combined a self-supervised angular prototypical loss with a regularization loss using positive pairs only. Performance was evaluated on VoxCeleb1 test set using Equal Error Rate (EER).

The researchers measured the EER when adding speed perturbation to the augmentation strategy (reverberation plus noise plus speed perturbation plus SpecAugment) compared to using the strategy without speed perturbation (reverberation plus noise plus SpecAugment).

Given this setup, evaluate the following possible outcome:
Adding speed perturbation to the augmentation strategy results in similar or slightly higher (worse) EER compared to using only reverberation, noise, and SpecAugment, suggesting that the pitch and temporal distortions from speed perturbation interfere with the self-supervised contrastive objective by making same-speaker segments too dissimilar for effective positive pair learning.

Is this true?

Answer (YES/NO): YES